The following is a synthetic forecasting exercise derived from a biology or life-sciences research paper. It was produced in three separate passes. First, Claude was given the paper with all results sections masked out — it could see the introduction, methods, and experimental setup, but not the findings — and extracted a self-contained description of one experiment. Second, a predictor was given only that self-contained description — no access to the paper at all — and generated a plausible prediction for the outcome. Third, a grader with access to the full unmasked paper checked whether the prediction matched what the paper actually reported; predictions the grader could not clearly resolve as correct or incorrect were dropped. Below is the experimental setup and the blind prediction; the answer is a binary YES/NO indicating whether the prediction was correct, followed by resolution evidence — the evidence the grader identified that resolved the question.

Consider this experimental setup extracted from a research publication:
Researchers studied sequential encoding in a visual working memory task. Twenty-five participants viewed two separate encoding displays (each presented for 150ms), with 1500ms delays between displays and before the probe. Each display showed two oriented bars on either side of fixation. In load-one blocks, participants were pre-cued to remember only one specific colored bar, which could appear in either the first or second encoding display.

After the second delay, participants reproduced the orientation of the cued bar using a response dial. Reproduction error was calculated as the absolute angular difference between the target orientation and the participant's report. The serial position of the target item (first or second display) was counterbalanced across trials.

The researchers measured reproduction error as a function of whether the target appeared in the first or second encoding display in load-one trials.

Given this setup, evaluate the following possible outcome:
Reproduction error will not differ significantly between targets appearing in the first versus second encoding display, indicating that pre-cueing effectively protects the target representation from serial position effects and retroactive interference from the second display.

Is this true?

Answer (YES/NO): NO